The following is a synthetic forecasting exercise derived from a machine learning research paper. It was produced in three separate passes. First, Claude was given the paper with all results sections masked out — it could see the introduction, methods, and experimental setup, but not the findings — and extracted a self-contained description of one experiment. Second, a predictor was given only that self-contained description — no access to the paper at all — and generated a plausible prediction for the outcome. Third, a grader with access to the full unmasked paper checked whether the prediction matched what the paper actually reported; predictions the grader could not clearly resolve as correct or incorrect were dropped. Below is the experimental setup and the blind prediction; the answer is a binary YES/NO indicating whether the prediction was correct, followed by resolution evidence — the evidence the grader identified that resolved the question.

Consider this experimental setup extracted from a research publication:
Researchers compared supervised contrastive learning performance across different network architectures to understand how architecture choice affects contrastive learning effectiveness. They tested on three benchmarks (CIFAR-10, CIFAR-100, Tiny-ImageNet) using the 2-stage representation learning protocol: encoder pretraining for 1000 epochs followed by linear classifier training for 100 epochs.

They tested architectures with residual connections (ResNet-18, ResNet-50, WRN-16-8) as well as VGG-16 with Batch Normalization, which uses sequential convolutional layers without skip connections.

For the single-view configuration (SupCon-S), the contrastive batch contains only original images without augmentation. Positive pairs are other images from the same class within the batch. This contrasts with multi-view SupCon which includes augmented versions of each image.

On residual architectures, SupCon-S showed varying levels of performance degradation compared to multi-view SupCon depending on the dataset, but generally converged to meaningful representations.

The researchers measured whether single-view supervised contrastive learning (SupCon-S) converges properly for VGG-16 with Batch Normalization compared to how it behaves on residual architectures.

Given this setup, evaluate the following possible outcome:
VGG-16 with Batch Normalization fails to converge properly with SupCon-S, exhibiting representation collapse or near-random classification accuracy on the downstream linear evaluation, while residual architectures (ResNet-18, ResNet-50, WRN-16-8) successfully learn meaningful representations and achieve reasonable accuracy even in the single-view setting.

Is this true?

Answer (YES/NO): YES